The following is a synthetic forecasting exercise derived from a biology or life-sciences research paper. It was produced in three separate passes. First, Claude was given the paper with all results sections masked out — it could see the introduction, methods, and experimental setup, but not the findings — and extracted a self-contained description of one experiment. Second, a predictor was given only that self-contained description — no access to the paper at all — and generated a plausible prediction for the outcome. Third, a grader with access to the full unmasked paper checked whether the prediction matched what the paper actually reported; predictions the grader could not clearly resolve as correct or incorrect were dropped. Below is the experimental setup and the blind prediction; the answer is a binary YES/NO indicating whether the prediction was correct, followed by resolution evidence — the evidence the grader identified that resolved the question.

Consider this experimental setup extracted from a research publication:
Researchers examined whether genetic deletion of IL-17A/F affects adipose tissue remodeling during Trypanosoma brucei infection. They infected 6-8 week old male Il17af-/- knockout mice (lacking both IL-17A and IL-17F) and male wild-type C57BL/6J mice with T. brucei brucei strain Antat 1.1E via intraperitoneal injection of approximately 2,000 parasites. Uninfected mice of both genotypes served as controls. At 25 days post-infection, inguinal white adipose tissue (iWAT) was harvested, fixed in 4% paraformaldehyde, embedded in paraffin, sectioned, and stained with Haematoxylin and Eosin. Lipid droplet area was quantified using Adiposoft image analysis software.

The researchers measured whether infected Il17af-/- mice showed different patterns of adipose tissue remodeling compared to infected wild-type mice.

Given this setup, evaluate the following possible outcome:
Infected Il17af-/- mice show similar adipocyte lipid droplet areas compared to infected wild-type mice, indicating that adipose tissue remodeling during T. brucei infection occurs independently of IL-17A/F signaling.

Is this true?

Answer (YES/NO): NO